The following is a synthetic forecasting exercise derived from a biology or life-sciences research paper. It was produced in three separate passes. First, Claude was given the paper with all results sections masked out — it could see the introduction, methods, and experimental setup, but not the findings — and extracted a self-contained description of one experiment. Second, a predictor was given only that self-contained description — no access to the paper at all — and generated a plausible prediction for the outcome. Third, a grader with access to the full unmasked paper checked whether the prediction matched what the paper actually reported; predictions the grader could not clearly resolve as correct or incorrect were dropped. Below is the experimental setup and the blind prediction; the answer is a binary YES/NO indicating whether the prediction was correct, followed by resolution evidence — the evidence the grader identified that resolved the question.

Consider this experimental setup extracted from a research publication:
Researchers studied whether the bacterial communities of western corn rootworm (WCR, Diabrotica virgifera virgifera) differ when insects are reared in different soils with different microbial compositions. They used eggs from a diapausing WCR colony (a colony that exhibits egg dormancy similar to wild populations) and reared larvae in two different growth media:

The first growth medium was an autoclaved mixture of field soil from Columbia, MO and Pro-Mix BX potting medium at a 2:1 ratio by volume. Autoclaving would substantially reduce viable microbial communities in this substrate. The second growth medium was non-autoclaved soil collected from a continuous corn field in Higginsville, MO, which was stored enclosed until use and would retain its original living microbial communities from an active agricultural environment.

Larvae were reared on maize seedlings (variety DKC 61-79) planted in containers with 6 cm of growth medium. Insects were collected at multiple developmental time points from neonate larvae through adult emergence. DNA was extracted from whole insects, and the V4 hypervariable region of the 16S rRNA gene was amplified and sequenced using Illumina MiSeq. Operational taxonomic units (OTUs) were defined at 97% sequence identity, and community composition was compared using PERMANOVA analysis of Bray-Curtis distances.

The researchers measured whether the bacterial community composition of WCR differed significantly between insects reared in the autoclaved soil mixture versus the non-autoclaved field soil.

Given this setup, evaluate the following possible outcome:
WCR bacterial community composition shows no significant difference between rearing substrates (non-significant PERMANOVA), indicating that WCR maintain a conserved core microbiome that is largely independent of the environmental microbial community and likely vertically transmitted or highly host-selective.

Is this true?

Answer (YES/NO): YES